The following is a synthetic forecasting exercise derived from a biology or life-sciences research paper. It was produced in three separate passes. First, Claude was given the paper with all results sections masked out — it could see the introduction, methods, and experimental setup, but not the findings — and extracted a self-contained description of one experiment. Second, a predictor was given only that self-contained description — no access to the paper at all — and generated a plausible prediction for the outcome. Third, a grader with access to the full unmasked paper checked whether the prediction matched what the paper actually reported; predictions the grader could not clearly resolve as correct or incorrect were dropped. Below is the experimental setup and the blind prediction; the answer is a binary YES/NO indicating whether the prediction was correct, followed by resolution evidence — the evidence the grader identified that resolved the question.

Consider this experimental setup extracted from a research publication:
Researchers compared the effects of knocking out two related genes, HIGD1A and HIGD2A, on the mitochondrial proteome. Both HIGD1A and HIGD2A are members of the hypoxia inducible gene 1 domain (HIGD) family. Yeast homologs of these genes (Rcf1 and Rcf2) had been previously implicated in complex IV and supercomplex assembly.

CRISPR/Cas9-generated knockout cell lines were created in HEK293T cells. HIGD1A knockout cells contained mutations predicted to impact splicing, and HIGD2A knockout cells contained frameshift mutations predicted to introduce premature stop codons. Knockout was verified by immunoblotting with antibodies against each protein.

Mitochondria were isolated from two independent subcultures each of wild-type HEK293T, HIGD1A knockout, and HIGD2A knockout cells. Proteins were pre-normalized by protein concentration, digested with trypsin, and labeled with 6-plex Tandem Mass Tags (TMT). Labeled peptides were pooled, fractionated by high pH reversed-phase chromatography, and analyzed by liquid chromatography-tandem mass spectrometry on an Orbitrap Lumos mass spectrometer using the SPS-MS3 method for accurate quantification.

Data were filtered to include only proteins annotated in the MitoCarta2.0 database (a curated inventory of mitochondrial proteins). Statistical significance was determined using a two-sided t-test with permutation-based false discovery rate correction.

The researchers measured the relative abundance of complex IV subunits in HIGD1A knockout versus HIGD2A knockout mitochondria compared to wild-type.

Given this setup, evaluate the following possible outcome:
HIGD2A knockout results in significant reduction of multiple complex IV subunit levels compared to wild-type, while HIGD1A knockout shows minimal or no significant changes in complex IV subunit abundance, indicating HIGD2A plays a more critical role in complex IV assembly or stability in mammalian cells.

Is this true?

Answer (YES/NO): NO